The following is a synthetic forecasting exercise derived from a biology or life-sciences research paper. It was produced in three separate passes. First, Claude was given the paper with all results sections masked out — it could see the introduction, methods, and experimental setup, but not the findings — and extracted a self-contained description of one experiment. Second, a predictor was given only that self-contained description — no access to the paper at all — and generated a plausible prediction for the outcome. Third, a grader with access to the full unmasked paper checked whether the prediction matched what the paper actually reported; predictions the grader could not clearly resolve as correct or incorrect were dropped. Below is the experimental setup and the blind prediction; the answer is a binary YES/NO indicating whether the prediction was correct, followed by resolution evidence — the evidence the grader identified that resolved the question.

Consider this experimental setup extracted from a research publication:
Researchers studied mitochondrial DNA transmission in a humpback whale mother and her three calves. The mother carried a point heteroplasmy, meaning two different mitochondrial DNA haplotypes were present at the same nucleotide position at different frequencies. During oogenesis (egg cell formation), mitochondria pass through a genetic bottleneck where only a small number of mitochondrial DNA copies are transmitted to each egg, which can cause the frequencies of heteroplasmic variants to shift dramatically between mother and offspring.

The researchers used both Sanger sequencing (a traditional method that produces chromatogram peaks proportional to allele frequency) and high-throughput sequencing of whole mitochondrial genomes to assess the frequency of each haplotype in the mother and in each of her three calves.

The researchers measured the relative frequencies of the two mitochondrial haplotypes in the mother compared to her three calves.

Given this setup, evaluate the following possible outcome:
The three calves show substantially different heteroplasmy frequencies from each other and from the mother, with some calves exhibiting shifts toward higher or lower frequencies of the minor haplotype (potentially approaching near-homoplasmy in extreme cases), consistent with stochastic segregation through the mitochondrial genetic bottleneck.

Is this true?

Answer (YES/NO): YES